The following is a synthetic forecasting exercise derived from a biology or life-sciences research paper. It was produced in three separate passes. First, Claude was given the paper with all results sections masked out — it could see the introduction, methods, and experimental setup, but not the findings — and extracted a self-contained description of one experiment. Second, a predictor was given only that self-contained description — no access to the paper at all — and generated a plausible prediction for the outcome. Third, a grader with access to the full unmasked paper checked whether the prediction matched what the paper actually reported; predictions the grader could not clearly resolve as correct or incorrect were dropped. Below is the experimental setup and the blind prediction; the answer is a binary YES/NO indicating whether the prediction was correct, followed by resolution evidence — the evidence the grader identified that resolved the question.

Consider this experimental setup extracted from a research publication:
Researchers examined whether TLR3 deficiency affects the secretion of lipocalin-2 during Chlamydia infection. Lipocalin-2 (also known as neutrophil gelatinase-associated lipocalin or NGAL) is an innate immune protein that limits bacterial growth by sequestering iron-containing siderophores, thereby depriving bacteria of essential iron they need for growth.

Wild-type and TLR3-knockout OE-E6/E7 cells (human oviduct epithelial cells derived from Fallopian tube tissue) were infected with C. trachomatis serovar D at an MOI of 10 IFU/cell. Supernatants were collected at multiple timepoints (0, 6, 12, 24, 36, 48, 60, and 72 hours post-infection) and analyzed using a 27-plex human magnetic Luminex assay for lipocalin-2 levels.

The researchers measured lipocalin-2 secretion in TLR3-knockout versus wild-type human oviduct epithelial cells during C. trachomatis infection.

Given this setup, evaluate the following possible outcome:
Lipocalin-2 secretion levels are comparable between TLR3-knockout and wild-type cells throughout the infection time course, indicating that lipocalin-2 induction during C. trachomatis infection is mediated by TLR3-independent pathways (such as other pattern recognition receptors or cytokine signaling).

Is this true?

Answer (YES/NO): NO